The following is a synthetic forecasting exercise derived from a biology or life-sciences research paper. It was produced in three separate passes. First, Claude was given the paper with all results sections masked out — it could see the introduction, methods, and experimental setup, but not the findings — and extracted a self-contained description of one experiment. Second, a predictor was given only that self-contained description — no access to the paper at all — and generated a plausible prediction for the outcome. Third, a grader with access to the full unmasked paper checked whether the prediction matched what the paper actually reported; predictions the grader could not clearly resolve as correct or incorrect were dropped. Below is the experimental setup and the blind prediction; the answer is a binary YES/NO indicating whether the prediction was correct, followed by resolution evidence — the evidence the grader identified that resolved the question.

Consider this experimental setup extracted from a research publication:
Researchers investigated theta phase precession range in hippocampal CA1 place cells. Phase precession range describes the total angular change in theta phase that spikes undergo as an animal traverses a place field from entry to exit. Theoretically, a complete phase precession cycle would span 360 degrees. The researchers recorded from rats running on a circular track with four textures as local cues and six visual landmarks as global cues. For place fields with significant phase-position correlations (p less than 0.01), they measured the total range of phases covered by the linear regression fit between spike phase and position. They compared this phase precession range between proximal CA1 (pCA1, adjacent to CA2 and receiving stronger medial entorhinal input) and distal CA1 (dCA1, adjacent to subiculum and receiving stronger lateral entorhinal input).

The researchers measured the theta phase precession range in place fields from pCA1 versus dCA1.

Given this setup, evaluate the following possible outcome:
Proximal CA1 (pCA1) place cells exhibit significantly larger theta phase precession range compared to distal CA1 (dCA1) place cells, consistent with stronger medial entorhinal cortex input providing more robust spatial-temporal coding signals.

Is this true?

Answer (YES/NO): NO